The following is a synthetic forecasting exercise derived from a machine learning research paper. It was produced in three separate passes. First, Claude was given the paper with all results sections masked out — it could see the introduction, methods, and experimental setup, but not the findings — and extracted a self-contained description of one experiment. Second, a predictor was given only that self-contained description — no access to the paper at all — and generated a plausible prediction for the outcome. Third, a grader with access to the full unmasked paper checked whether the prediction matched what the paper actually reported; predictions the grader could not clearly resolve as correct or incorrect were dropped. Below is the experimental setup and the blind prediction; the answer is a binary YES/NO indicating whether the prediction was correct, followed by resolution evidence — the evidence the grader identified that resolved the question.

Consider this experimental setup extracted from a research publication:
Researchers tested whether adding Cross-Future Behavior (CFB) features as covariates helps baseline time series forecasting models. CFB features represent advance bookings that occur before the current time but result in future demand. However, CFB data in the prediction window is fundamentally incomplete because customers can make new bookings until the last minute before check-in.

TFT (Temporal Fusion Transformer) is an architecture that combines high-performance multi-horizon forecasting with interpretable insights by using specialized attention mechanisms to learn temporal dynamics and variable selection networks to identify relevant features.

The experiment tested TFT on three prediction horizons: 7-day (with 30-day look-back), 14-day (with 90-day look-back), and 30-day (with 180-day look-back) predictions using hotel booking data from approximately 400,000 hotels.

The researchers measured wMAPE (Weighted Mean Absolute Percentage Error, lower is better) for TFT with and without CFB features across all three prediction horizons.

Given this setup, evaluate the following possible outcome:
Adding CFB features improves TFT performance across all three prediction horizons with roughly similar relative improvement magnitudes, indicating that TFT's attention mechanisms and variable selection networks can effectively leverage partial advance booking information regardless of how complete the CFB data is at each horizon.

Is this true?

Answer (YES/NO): NO